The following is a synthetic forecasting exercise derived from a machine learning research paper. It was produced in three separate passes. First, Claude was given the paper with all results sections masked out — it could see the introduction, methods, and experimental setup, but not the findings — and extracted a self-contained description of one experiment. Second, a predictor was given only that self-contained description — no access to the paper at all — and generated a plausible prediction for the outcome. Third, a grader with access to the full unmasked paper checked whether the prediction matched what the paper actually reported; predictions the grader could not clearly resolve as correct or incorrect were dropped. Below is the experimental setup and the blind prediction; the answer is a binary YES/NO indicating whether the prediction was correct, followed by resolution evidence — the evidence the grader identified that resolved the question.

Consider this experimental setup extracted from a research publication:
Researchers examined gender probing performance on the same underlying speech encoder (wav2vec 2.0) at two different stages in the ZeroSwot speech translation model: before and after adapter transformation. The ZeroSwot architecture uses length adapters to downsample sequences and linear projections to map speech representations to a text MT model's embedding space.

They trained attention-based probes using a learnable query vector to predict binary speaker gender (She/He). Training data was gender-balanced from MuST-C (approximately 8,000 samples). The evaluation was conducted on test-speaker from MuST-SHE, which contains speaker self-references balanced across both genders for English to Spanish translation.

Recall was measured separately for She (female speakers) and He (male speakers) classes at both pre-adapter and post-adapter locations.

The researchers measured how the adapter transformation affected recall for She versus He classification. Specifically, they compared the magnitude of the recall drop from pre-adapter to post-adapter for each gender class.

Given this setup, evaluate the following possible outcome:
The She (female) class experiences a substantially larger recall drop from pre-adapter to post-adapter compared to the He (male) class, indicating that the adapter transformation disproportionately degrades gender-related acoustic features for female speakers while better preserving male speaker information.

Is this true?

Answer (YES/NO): NO